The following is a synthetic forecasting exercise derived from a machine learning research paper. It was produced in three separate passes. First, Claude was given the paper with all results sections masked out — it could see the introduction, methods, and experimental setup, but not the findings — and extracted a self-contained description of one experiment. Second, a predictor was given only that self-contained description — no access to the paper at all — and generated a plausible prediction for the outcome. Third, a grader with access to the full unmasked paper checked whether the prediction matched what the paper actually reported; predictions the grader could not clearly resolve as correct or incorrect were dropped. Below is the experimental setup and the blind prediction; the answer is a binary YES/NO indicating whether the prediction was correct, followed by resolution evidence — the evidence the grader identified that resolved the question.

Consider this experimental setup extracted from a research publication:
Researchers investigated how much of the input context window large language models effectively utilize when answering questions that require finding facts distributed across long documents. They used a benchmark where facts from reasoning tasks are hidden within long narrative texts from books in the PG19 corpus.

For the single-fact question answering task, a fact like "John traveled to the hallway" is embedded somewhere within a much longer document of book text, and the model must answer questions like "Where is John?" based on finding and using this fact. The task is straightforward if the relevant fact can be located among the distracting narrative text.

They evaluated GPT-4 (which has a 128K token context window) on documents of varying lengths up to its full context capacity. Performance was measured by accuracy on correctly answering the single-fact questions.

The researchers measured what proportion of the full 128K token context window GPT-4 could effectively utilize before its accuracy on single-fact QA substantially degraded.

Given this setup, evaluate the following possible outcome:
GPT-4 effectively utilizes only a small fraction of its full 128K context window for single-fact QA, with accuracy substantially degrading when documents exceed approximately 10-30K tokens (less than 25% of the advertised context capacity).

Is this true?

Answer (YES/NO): YES